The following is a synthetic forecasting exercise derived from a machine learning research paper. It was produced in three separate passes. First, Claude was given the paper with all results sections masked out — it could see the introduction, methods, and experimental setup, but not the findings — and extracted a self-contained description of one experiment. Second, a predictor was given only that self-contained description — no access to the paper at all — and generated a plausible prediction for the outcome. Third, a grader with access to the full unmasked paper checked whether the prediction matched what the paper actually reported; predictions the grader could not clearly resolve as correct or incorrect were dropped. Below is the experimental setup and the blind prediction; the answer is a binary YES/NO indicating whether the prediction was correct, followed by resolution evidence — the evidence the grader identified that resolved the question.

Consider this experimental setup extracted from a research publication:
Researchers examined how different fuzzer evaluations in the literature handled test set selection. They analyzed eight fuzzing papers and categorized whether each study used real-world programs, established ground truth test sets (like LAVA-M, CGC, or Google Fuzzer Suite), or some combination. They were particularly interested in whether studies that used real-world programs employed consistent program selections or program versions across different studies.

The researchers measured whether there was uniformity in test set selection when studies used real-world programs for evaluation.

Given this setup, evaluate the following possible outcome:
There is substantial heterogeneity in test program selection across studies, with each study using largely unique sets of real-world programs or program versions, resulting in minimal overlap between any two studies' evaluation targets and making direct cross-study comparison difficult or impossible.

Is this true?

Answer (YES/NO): YES